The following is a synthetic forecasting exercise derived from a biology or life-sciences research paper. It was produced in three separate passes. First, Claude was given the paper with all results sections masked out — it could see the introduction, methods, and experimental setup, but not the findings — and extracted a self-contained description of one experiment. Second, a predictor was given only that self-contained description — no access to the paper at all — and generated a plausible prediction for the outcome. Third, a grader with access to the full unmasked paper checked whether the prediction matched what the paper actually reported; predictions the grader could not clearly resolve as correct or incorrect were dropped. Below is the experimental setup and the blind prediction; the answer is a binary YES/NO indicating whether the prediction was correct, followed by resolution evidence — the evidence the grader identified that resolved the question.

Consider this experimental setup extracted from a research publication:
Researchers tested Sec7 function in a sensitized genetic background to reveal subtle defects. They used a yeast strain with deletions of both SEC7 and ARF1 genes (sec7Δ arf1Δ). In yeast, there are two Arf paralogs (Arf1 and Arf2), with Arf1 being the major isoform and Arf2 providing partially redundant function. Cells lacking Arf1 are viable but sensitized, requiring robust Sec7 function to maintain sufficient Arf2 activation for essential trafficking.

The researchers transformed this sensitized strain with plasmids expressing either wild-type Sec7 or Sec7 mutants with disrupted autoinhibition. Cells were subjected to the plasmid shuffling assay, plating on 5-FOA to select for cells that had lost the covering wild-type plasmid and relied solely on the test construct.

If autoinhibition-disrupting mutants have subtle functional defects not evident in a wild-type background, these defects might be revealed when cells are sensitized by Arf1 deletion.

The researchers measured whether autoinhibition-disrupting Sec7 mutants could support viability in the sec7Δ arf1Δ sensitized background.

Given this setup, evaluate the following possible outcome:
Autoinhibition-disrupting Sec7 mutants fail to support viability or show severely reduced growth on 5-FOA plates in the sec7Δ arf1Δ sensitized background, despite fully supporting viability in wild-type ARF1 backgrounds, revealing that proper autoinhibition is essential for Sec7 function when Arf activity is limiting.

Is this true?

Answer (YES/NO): YES